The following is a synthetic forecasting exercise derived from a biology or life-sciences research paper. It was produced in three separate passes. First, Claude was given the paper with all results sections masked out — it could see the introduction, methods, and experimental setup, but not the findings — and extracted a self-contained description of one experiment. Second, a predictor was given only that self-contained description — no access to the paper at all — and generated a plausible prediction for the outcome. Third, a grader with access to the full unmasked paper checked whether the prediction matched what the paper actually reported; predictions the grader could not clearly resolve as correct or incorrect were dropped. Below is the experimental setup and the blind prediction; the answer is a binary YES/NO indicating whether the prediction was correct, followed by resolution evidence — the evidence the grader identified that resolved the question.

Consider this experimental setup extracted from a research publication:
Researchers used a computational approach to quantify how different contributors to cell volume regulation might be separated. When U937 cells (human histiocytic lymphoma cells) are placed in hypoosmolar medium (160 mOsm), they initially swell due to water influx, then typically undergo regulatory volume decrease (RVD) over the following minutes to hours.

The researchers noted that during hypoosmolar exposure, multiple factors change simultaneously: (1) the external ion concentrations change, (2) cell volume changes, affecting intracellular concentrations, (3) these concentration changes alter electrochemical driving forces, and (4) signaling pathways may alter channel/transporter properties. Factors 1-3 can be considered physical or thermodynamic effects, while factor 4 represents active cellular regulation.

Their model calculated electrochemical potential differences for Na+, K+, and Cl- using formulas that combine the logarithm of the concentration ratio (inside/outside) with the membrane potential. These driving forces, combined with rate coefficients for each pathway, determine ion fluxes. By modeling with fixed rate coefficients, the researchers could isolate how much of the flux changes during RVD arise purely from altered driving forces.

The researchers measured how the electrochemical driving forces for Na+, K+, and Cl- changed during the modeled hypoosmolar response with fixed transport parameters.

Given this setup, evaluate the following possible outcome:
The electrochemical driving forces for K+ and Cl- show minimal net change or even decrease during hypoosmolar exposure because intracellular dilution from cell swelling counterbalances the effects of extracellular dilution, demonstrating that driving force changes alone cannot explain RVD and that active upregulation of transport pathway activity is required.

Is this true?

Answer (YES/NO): NO